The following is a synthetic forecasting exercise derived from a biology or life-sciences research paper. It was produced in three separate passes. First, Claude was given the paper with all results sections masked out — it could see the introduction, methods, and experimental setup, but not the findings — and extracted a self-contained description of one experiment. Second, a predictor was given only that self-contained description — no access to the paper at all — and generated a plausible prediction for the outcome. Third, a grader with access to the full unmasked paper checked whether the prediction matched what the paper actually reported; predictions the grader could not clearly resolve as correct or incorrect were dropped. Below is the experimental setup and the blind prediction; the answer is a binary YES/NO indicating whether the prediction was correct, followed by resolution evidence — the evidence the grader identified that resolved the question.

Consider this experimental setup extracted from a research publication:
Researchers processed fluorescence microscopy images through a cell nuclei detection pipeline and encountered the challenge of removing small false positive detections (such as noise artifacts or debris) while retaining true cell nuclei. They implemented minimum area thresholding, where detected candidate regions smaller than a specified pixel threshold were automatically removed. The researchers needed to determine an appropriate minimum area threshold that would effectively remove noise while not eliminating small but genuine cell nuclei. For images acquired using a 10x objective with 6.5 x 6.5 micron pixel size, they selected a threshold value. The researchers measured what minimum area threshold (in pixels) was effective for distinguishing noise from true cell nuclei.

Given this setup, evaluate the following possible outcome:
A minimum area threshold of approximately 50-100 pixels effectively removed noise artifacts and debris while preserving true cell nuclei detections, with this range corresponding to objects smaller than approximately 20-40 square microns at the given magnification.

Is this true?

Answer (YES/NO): NO